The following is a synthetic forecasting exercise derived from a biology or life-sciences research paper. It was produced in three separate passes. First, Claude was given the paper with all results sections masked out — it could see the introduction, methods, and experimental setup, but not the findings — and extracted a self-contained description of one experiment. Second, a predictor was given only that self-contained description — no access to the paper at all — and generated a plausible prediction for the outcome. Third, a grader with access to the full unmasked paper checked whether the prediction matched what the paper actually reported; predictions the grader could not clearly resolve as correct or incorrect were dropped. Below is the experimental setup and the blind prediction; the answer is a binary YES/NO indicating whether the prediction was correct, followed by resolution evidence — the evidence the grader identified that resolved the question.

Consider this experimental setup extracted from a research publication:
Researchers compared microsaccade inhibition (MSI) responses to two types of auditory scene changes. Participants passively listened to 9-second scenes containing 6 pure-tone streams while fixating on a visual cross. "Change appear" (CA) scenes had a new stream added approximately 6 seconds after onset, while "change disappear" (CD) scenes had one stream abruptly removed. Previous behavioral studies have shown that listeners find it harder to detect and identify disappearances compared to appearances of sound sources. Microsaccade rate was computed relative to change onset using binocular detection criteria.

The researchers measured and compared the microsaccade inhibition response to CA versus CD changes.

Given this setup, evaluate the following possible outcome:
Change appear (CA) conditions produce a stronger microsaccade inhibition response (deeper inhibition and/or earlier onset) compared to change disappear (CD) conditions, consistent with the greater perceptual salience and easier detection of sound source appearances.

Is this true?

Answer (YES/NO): YES